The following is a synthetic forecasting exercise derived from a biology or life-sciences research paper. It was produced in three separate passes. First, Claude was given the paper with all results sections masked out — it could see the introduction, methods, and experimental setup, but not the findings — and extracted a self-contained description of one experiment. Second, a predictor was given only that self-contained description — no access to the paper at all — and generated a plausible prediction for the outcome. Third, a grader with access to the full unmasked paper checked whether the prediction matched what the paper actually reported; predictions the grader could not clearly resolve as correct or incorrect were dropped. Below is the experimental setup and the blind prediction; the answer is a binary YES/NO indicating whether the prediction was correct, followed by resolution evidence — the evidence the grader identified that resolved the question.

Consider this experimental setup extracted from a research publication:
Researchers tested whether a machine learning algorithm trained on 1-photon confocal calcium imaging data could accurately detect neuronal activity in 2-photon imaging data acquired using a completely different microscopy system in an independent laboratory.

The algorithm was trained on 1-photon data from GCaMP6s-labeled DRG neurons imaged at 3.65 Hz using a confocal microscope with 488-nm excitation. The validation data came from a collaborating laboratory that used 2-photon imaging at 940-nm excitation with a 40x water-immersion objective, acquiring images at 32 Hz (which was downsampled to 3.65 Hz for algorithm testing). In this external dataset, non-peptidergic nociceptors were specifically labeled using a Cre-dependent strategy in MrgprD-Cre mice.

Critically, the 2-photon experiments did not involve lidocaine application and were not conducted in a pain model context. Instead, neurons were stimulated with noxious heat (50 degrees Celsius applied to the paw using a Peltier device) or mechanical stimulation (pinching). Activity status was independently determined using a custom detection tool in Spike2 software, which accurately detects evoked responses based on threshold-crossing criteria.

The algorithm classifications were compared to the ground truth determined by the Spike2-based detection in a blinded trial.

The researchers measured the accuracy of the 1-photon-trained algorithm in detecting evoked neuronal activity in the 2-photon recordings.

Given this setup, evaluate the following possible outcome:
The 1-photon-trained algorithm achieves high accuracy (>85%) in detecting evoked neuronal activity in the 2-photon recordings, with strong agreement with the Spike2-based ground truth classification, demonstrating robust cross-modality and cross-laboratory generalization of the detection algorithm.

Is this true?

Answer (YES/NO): YES